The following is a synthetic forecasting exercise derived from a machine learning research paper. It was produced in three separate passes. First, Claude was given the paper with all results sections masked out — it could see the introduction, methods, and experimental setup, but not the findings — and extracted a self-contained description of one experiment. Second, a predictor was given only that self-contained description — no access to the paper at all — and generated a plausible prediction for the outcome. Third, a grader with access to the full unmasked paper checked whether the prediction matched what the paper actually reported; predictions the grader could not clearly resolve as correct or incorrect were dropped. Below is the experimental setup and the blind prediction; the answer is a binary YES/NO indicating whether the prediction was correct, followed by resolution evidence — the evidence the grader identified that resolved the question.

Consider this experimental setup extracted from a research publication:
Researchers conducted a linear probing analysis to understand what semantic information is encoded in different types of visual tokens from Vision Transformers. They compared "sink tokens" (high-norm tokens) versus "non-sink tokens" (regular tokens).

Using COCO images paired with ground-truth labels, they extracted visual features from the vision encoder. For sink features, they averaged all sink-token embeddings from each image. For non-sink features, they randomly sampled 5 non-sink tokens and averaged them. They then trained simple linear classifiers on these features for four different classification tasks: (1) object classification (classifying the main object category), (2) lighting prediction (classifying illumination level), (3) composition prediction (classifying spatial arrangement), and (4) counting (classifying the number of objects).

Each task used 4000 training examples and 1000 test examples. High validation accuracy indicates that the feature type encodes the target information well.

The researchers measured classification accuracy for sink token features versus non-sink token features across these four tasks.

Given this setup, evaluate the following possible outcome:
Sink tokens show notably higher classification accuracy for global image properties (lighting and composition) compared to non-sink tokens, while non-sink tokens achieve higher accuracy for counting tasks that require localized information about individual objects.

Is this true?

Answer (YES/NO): NO